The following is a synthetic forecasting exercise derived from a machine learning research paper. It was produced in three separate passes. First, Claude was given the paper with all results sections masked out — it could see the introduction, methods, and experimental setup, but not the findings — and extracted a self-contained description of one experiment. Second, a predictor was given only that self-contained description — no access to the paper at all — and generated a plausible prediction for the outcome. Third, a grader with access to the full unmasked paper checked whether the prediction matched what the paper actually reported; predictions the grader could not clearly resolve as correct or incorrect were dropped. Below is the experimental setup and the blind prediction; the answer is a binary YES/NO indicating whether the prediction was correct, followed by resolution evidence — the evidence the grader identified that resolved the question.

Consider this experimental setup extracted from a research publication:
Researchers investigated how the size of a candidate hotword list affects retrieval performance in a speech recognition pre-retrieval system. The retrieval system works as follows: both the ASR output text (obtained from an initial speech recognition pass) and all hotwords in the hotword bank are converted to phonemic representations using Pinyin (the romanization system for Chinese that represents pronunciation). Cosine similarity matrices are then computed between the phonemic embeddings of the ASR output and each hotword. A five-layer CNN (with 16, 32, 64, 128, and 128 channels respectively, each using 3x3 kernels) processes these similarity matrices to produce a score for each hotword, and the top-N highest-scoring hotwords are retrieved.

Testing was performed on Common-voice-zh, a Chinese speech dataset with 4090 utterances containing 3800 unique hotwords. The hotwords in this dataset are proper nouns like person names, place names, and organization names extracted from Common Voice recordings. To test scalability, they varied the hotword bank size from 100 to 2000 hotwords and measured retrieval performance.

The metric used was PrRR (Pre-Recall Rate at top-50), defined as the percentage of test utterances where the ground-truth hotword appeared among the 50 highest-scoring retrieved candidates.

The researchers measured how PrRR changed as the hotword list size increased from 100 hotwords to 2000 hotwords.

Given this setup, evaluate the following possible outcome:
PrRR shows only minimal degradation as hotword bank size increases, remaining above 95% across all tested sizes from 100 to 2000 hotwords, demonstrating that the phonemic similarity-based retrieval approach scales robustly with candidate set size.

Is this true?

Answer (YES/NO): YES